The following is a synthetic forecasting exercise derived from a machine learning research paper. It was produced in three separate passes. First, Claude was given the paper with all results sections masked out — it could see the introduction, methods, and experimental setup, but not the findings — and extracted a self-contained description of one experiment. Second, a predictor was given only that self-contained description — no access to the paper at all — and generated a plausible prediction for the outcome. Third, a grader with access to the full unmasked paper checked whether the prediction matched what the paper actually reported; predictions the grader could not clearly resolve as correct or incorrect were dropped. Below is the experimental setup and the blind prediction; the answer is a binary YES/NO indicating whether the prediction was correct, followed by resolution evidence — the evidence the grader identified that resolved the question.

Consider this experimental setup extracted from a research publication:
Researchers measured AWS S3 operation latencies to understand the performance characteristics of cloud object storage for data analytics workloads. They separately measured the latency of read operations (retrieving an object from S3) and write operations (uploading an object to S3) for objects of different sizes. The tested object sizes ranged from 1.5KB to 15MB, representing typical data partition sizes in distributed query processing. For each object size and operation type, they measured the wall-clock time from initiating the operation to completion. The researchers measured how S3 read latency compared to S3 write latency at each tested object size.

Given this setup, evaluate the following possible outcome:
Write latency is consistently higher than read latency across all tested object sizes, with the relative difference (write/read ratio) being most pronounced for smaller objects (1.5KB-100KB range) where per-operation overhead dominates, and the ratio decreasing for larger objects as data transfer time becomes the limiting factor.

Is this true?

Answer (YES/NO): NO